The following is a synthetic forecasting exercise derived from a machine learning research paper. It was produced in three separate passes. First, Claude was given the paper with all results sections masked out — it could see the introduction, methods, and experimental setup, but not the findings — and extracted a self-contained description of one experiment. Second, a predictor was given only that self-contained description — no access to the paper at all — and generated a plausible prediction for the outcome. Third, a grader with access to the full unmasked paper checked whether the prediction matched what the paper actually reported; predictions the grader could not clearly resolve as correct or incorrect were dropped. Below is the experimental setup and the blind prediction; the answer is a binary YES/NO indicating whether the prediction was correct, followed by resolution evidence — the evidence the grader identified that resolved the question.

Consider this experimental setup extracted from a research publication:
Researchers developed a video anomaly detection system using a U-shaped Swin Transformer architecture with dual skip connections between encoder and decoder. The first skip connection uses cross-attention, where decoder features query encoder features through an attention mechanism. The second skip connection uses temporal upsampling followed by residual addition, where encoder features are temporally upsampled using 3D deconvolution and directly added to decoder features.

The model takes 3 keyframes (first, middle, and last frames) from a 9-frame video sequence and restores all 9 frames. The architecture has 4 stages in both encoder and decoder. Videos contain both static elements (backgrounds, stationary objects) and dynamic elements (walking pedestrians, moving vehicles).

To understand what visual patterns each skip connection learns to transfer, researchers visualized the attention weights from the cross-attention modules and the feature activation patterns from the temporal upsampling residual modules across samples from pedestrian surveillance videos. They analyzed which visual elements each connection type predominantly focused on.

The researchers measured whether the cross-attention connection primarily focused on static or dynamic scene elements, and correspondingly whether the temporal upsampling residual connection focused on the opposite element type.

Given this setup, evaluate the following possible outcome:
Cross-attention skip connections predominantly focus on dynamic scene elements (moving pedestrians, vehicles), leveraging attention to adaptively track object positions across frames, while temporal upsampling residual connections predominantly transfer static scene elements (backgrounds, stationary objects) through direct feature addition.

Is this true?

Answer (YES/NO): YES